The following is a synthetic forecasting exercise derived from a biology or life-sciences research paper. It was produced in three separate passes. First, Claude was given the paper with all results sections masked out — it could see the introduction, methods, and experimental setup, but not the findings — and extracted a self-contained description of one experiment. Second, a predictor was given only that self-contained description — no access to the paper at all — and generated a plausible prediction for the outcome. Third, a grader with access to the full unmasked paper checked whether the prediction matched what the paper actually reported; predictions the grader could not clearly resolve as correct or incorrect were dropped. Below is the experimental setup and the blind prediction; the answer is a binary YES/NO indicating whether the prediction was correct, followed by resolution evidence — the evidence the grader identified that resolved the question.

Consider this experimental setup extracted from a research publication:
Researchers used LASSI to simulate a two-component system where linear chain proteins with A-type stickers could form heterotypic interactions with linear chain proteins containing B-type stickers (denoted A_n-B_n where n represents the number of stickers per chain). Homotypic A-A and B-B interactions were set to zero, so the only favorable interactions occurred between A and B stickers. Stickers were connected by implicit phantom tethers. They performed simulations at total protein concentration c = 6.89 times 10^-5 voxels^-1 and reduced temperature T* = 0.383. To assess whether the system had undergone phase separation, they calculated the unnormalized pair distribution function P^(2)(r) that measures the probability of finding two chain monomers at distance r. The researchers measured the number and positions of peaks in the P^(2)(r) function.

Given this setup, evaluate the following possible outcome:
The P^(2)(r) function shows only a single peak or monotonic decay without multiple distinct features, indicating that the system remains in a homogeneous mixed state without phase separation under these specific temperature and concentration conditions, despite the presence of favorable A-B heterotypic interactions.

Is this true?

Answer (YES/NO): NO